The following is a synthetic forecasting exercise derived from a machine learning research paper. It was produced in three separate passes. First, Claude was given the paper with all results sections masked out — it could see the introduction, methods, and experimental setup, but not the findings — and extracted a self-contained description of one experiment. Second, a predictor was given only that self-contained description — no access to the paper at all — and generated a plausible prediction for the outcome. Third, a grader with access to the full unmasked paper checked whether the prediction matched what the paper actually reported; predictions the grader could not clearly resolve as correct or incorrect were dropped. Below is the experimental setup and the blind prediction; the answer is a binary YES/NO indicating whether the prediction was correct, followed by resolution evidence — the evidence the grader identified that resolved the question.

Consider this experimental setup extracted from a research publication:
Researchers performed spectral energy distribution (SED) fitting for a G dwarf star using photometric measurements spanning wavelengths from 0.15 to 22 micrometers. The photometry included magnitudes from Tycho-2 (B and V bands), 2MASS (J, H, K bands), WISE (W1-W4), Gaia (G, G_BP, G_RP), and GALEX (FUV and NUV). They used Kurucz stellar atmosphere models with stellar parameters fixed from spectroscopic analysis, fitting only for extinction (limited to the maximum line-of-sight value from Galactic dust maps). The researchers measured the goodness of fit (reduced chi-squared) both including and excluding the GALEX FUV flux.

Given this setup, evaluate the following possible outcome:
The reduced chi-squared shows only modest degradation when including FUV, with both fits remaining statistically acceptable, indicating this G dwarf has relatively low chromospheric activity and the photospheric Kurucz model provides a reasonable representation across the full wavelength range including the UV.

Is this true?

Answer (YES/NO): NO